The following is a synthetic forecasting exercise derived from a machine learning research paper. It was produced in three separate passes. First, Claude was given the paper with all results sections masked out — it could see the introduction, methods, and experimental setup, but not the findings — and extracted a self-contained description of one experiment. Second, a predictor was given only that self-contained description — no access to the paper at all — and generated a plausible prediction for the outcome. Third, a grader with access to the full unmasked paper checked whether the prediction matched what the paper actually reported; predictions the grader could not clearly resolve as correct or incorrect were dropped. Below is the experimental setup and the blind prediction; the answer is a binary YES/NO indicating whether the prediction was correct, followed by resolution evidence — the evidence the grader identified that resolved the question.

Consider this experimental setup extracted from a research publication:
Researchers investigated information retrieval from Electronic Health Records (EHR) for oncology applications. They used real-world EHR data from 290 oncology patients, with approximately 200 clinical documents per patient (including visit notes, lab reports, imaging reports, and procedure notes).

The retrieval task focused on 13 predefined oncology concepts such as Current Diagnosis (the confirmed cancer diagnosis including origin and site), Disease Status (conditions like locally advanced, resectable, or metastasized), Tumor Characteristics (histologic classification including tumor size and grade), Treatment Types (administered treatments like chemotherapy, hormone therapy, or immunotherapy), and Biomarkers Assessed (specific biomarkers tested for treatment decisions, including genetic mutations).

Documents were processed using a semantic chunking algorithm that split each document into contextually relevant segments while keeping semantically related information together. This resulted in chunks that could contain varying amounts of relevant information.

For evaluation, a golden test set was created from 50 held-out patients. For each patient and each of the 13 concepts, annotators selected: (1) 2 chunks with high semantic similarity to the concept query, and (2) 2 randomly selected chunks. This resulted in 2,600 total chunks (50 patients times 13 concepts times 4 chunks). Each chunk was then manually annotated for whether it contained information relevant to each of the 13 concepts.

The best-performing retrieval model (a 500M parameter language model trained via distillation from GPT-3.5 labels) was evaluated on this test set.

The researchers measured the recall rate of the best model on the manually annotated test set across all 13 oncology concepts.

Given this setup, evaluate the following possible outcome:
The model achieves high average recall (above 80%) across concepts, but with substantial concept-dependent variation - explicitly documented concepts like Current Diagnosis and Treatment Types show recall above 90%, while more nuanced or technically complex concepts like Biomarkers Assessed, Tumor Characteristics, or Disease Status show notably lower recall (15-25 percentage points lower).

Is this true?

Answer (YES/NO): NO